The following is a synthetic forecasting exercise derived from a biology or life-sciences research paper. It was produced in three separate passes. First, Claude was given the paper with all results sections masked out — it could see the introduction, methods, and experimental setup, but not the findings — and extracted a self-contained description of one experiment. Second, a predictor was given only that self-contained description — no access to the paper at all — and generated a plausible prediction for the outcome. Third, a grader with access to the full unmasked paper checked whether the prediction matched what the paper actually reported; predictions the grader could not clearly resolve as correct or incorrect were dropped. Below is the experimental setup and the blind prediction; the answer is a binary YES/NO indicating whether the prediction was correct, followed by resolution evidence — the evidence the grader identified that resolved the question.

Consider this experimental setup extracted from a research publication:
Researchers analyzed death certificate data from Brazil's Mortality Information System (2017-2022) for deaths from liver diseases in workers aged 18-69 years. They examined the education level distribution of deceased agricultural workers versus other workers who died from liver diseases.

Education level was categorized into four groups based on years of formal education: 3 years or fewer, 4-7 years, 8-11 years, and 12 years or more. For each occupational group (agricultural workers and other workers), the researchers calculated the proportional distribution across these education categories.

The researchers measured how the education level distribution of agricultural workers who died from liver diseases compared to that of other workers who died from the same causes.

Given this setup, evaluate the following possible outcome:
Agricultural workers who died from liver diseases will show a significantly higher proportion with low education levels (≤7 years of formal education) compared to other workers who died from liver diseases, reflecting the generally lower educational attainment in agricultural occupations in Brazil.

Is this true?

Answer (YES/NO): YES